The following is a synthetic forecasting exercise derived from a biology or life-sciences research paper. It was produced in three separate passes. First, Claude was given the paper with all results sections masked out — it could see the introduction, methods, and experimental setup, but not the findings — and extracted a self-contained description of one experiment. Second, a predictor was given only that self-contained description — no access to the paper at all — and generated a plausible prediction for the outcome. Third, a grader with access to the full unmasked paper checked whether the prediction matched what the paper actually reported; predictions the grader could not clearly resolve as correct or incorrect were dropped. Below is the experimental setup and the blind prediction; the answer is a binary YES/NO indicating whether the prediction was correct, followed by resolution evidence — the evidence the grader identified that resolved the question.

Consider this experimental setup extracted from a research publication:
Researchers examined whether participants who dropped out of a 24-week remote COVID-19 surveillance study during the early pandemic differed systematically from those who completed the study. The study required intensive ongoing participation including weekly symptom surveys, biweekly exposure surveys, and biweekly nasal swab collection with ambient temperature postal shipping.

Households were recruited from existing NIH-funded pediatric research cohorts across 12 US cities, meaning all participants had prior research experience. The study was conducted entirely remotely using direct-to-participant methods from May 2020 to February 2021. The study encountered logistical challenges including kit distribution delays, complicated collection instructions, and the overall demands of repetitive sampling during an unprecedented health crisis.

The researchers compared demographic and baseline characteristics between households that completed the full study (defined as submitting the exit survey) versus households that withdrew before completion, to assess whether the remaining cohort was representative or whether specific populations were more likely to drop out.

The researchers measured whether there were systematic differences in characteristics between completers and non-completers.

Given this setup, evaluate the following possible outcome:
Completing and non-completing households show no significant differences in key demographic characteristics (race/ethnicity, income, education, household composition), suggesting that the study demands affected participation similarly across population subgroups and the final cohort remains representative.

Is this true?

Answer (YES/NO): NO